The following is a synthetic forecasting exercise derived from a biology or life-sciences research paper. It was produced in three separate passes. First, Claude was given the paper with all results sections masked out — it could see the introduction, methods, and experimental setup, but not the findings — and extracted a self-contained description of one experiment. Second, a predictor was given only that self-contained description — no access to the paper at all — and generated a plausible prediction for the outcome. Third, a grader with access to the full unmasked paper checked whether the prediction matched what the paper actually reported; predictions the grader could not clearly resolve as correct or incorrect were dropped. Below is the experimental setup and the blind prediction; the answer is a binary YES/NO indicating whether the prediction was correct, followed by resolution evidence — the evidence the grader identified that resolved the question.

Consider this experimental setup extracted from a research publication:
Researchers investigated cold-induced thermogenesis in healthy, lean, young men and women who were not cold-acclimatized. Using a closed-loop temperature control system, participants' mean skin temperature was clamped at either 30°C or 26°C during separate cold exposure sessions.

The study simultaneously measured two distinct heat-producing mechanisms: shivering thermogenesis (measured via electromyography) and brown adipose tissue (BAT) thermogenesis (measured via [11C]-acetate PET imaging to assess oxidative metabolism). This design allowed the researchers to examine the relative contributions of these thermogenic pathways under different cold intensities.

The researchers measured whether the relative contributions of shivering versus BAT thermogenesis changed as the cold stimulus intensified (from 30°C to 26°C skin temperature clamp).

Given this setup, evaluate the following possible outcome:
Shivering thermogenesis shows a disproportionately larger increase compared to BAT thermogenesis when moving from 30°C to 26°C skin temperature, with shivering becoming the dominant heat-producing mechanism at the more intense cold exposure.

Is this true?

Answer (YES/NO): YES